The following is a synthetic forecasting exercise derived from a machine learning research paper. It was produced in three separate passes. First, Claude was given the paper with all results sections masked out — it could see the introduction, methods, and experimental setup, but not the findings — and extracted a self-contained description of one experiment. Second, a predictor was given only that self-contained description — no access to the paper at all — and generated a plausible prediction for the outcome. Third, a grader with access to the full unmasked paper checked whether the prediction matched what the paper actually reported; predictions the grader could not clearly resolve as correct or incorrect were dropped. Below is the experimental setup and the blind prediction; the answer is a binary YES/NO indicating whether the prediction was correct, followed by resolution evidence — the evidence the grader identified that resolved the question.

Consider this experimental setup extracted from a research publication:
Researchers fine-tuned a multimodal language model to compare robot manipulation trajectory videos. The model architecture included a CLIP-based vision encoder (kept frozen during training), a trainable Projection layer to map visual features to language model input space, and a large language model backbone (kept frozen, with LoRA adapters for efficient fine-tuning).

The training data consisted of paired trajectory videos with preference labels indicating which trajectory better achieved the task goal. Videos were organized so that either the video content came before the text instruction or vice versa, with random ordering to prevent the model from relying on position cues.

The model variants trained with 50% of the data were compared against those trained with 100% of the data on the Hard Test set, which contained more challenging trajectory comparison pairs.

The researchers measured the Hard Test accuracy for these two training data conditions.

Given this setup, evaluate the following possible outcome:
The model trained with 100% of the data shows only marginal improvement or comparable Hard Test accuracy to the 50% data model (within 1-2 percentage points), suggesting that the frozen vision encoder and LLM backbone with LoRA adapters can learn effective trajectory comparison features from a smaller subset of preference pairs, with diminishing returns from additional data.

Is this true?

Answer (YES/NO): NO